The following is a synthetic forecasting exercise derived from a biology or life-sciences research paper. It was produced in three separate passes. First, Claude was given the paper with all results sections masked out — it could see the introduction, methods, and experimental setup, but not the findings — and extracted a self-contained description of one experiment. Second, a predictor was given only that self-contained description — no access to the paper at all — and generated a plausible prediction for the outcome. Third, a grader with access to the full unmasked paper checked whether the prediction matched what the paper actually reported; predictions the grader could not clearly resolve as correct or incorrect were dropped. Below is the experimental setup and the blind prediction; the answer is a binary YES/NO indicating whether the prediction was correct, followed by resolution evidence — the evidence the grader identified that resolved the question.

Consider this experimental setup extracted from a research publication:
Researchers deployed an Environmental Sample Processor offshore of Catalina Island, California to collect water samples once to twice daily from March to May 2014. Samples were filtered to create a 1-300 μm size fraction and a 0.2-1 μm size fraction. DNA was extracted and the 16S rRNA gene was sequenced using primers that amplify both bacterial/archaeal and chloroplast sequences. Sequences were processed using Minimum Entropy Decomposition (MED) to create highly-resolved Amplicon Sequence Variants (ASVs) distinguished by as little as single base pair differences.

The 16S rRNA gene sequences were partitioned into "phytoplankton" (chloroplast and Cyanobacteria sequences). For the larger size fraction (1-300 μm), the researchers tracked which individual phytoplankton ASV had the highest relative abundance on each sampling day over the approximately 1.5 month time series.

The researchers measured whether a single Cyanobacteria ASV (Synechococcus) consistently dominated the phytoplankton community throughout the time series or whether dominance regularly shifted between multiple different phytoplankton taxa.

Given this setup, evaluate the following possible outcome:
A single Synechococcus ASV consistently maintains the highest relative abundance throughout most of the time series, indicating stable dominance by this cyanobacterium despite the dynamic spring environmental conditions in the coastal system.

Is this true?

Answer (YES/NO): NO